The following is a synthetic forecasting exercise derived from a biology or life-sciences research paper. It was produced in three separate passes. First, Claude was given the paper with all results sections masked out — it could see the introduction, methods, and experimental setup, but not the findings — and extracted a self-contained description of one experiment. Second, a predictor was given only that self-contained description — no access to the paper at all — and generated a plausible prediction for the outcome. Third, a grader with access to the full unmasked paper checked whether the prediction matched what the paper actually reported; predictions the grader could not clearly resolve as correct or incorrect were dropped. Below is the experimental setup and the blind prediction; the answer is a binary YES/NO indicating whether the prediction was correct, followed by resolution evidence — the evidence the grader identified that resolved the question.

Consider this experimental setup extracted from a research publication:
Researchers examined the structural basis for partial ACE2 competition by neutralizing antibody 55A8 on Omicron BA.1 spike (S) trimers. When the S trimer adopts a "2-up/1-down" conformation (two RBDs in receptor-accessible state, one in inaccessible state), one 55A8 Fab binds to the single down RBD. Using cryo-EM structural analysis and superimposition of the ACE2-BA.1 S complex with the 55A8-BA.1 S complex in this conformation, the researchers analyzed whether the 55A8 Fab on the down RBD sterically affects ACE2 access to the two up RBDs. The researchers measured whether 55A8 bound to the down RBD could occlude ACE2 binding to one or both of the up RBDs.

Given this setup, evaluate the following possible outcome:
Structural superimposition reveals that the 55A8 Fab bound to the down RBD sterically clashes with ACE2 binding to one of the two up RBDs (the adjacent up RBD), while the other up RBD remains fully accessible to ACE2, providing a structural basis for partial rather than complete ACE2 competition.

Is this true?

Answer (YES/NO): YES